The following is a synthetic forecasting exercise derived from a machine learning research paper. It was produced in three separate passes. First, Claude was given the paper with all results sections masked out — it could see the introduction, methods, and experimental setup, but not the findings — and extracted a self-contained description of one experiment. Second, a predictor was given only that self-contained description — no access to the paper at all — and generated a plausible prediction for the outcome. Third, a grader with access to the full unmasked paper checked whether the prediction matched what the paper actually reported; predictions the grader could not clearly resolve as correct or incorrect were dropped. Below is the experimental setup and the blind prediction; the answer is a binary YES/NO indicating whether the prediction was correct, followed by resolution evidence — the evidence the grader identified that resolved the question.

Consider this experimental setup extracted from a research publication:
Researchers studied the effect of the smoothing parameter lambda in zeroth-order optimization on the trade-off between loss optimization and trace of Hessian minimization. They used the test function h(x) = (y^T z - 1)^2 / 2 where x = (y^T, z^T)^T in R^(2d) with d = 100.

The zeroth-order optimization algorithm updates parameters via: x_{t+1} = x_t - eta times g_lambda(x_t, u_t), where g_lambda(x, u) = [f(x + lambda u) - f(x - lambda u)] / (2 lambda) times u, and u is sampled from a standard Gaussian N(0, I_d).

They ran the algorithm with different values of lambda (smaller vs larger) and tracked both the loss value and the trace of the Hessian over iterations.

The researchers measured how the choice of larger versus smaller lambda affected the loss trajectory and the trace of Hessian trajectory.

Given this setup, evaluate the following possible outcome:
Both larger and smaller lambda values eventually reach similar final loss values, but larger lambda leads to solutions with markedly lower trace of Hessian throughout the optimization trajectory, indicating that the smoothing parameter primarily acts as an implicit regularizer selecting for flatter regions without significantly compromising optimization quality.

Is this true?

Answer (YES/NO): NO